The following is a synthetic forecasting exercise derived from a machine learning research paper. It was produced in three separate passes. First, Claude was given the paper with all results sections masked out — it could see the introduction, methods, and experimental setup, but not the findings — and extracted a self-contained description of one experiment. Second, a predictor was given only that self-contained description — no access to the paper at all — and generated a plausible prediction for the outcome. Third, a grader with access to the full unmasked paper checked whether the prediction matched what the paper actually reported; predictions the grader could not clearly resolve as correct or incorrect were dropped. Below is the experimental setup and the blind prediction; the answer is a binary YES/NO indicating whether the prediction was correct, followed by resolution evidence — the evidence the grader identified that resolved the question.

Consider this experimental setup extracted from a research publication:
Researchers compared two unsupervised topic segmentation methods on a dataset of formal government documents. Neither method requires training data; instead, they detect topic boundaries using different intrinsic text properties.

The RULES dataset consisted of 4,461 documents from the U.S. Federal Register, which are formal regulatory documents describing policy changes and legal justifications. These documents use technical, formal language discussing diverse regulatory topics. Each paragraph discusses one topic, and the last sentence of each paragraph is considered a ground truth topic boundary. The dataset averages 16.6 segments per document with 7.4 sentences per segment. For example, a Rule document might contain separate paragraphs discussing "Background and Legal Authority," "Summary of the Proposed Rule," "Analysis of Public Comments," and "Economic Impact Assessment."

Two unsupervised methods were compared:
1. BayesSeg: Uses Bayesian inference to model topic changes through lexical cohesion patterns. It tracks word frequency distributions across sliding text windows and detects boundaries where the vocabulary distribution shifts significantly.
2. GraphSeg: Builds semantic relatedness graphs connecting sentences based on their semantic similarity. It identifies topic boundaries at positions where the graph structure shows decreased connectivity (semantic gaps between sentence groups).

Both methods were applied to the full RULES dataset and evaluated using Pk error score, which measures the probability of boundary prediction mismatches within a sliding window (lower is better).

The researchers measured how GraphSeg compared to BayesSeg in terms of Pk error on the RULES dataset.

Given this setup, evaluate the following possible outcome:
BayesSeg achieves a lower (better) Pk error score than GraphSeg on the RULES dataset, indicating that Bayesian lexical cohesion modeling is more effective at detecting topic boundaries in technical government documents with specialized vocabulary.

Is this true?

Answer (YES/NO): NO